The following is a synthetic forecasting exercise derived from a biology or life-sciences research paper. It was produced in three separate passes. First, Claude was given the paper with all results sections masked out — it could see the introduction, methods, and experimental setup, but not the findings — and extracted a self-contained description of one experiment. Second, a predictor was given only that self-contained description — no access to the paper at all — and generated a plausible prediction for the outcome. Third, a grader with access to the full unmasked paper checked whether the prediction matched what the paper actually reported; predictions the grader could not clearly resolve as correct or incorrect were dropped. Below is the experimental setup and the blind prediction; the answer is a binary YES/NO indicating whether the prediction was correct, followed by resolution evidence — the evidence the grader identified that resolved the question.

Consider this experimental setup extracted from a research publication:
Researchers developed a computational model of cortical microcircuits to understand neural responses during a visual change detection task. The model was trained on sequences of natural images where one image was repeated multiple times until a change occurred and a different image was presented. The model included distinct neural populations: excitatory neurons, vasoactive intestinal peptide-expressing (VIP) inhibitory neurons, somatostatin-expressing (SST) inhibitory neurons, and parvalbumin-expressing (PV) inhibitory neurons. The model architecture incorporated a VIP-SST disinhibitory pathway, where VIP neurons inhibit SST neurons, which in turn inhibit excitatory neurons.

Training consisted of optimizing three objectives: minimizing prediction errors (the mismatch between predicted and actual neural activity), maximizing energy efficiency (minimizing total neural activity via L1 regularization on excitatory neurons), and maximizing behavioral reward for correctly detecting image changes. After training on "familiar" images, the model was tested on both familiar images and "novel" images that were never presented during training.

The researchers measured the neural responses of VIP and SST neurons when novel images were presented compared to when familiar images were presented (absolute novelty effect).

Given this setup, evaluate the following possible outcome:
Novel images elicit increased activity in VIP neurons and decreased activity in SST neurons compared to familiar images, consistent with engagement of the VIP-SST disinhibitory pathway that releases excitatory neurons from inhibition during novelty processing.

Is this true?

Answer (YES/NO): YES